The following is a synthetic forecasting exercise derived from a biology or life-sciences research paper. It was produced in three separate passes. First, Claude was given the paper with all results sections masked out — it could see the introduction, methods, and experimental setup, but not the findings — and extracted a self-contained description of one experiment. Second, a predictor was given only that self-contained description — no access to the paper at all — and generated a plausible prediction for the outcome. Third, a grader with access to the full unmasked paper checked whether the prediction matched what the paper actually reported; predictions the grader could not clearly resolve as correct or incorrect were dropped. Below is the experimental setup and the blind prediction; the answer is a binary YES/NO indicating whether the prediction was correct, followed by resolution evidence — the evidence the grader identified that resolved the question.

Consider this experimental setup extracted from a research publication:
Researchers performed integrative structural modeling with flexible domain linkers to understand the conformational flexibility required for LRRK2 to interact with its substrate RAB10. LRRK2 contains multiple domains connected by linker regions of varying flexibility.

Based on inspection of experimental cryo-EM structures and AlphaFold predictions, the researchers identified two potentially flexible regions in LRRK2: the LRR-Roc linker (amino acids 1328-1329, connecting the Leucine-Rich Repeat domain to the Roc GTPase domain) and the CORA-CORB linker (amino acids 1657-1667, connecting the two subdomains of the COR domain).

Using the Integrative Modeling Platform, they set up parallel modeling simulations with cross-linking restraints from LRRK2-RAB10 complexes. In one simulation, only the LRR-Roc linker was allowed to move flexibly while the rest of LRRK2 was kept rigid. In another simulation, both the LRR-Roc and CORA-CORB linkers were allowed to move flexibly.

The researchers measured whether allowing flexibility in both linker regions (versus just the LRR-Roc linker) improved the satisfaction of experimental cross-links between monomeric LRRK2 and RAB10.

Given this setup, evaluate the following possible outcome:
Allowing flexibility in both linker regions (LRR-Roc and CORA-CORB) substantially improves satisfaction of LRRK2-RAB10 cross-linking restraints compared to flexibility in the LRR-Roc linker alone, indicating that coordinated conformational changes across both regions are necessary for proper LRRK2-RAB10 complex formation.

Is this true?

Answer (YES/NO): NO